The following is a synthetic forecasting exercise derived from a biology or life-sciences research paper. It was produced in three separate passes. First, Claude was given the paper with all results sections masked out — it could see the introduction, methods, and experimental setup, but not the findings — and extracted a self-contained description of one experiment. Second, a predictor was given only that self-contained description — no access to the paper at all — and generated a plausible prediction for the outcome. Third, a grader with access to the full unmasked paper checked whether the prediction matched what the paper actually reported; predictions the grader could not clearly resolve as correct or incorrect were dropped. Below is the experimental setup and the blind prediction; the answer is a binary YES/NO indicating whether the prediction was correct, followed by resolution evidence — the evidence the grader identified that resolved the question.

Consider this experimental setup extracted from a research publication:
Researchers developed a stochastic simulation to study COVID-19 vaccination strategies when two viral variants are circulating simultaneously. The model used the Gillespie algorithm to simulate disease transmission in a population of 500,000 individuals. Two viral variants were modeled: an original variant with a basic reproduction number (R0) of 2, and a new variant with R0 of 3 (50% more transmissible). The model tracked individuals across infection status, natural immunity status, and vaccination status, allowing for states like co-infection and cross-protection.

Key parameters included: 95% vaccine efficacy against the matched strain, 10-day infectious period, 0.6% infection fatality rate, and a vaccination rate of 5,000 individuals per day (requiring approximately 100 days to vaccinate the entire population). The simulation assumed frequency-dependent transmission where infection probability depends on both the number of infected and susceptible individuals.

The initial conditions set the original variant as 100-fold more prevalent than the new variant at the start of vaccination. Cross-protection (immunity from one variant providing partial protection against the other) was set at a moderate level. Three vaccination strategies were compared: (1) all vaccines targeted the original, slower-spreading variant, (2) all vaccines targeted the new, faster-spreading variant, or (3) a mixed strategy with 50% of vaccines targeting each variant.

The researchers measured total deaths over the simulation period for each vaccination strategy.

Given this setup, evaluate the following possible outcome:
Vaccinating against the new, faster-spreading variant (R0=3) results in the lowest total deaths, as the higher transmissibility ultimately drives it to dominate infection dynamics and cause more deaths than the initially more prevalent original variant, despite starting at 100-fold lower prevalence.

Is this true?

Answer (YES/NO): YES